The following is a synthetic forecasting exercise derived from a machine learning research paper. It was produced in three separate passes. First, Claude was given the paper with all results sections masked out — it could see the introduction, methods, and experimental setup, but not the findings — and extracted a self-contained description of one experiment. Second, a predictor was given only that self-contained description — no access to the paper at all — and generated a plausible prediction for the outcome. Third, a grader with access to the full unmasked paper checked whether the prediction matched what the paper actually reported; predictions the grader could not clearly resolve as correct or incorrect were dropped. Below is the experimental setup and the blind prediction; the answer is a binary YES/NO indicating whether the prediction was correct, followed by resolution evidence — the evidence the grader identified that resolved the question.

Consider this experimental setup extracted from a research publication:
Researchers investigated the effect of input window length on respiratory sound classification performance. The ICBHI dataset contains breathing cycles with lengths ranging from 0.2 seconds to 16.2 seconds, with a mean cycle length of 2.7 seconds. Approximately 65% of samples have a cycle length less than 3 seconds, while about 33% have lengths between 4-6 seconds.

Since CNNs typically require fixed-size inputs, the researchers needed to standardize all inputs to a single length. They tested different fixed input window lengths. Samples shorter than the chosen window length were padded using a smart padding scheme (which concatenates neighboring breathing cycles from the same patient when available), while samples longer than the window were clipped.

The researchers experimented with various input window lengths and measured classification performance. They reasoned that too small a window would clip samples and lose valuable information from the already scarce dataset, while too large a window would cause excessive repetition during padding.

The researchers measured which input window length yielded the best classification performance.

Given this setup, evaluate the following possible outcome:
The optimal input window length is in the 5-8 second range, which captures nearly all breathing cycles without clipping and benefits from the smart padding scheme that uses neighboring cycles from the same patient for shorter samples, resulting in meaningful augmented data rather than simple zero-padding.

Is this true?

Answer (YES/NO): YES